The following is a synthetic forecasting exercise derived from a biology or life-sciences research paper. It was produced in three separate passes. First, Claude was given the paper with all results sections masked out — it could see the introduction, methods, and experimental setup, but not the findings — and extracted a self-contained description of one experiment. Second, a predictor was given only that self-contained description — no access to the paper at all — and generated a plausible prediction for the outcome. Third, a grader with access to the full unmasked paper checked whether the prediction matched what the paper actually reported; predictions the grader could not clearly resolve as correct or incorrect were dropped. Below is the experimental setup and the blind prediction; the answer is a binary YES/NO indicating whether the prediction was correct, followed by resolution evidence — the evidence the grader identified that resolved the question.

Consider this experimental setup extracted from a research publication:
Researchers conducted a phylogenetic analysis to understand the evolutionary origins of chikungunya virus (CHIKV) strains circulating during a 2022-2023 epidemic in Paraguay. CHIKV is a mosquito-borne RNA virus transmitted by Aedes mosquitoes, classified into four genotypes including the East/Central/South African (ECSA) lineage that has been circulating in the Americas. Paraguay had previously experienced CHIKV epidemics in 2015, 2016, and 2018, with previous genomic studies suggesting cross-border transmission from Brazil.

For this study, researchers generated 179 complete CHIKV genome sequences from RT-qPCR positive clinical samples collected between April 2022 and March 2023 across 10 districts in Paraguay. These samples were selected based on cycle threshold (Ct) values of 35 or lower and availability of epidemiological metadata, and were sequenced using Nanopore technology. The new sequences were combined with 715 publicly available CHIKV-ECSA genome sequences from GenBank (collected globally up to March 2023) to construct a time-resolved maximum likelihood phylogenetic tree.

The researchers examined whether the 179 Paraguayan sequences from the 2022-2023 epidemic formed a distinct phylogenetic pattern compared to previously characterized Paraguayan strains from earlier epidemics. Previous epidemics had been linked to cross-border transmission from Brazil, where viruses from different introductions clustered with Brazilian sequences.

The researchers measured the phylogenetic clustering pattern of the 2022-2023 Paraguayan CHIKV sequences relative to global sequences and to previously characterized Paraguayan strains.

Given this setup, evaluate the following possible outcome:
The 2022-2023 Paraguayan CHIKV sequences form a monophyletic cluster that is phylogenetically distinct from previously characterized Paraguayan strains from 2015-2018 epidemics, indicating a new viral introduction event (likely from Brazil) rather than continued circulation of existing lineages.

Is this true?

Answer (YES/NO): NO